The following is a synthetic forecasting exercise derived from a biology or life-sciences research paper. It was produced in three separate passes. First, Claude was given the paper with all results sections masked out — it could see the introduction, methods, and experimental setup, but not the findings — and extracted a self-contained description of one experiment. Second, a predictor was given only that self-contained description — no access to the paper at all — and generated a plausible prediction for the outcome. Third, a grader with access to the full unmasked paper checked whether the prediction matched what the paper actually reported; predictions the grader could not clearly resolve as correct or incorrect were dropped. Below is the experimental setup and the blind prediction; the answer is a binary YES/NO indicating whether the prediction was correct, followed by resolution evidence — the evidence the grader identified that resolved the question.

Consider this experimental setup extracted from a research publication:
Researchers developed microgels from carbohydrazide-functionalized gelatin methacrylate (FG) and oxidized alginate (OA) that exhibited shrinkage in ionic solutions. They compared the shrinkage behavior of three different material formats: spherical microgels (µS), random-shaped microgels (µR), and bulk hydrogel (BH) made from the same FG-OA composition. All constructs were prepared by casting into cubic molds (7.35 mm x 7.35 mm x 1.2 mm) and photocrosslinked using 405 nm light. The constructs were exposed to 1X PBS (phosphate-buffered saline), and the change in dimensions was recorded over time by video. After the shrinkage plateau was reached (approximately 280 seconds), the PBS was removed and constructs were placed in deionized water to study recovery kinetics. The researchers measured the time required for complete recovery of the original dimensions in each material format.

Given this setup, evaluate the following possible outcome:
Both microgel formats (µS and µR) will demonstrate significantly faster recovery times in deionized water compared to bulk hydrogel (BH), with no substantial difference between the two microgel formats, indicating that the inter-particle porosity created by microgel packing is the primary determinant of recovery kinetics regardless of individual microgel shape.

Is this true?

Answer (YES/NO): NO